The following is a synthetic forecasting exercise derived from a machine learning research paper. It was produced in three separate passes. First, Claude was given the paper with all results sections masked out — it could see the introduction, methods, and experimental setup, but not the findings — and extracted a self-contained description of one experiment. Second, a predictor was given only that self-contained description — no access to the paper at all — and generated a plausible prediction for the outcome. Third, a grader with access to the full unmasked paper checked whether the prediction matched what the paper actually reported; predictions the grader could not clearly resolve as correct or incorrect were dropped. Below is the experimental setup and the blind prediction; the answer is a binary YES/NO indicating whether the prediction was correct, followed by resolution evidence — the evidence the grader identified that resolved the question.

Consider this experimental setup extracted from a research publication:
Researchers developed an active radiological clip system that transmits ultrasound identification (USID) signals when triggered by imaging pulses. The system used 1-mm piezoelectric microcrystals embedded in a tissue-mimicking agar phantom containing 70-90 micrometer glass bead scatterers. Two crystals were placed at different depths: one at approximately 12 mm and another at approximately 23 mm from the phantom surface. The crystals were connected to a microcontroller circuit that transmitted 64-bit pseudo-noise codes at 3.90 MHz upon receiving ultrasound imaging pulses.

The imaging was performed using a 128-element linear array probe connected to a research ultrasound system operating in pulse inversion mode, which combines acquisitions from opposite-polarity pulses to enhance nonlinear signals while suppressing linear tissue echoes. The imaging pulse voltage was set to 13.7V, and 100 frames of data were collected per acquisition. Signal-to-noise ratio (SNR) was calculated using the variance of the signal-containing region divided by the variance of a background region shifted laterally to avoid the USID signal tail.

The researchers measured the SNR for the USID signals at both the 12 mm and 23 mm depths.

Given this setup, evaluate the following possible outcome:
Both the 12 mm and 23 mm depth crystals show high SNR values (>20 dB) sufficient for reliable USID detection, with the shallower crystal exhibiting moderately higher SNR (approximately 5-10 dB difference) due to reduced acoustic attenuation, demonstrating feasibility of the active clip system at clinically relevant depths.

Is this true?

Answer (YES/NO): NO